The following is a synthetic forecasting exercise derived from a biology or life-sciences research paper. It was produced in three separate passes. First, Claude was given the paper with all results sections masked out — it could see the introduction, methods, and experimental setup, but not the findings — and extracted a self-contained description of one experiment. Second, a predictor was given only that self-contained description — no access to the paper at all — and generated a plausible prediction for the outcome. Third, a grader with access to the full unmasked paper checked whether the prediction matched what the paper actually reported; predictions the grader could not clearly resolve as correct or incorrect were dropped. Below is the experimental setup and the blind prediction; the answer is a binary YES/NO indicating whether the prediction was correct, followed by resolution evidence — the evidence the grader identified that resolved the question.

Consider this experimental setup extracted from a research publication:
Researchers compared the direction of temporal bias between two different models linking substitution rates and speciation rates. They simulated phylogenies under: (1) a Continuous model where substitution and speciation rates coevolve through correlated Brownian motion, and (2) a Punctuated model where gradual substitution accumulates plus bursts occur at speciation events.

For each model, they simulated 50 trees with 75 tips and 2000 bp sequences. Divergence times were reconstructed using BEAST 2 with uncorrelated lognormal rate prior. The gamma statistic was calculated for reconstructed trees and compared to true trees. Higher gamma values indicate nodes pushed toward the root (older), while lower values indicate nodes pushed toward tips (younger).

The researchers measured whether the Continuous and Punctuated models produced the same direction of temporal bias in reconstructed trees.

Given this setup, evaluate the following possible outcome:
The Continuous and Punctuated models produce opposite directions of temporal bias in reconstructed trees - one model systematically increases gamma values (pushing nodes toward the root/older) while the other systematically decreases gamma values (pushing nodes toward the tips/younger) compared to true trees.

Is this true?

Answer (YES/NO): NO